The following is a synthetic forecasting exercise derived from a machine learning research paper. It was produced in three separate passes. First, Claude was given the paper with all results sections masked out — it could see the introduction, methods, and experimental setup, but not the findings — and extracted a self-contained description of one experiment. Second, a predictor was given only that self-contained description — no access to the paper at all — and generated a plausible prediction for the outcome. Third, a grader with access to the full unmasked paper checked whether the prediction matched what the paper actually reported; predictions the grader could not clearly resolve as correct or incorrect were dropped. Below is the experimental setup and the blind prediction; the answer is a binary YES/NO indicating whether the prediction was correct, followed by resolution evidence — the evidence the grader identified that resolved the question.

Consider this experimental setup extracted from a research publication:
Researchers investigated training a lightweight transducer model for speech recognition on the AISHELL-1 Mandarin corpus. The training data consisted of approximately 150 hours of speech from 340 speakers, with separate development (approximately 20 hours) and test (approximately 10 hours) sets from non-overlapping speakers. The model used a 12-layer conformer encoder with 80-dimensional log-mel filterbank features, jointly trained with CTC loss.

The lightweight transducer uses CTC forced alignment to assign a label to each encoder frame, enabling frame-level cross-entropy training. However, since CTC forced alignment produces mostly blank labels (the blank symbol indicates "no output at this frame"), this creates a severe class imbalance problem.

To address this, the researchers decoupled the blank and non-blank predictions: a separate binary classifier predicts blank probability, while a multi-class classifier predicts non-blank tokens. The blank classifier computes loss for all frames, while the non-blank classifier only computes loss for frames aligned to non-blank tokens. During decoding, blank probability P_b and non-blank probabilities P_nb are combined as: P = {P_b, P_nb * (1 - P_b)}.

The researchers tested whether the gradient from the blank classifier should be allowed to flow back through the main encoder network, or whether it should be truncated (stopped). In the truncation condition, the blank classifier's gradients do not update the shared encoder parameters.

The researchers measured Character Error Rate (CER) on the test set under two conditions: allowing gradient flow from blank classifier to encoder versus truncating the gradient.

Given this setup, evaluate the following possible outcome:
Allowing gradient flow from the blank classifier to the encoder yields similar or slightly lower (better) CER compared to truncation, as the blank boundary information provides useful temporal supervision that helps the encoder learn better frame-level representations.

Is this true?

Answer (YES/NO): NO